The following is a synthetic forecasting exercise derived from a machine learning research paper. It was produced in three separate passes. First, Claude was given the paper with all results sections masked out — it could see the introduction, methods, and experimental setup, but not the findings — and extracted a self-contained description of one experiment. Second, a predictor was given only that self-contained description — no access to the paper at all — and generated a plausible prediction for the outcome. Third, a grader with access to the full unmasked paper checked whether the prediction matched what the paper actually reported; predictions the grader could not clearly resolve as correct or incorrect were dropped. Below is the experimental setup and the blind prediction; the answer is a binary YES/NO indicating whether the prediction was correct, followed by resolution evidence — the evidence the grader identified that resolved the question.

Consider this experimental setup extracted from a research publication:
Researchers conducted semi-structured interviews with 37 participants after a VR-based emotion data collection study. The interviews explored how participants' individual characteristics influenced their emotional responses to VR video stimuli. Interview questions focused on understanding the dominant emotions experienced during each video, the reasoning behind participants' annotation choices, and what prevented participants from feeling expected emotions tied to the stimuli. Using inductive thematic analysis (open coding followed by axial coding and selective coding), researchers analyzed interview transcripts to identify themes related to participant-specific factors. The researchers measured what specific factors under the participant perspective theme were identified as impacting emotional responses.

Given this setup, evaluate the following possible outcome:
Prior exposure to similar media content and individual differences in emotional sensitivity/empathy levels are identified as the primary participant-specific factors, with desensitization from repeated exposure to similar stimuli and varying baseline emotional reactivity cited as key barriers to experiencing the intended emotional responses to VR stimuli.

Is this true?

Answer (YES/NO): NO